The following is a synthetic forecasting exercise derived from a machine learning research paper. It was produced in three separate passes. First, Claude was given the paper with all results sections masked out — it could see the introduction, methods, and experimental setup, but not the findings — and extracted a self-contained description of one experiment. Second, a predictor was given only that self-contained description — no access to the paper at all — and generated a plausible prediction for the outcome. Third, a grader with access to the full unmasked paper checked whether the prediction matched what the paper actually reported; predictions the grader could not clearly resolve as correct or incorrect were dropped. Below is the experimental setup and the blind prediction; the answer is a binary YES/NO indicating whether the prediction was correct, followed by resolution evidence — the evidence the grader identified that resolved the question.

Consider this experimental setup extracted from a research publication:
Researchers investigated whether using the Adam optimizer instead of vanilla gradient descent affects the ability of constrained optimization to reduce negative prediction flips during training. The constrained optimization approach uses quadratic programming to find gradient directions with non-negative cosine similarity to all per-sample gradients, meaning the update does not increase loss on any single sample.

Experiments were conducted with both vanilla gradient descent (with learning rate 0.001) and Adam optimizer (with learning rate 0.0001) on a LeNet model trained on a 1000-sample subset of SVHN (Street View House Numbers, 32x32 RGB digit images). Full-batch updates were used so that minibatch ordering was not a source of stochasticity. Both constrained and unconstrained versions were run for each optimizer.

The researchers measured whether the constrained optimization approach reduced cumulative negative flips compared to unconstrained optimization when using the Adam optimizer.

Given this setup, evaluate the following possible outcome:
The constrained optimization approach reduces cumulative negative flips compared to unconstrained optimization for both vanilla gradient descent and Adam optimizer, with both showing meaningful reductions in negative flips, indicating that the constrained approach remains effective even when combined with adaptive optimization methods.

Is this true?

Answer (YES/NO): YES